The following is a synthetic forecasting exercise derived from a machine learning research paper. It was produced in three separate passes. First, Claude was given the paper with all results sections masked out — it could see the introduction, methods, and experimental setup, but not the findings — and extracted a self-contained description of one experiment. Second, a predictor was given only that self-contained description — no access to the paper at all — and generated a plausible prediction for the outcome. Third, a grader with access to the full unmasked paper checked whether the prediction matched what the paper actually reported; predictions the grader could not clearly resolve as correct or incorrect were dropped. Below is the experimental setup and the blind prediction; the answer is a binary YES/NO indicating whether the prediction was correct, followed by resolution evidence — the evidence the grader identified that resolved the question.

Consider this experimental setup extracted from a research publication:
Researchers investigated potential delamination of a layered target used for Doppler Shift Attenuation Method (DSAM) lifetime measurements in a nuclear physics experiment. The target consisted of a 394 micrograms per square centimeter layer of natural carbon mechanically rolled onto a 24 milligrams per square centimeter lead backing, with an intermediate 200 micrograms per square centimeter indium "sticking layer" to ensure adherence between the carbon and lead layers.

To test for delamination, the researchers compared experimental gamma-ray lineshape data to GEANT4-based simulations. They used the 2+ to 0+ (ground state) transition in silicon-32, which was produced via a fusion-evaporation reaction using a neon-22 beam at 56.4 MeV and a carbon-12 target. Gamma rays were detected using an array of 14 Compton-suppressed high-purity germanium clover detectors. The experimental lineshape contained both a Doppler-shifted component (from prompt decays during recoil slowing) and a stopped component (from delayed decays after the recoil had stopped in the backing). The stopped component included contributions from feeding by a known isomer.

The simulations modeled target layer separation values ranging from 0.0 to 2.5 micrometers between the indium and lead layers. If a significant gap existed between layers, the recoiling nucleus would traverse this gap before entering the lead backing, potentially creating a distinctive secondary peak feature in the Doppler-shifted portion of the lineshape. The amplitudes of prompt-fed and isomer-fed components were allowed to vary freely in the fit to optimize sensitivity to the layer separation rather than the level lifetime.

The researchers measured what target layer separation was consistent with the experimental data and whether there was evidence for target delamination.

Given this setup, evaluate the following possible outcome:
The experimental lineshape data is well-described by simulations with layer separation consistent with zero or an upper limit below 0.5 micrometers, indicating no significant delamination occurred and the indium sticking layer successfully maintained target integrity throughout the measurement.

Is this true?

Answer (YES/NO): YES